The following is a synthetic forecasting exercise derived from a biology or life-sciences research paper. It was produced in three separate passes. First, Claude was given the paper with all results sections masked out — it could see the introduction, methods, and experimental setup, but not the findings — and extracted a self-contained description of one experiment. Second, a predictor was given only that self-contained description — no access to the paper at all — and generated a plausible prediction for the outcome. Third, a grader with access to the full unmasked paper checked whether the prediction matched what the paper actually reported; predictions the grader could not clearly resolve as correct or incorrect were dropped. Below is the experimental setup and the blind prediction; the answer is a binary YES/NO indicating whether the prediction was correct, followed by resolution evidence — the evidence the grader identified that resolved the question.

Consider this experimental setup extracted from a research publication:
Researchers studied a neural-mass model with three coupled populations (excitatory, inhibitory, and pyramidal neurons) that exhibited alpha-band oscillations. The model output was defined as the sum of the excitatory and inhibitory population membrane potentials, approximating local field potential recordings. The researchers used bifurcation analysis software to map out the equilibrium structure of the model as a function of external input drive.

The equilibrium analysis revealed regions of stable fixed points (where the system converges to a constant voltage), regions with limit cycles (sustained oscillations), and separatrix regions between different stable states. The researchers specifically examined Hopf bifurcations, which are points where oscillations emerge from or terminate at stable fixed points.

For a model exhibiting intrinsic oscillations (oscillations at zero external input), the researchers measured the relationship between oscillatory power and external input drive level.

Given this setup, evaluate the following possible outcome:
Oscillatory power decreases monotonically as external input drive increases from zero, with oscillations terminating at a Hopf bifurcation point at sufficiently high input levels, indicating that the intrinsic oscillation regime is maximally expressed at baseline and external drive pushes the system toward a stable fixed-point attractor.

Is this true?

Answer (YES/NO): YES